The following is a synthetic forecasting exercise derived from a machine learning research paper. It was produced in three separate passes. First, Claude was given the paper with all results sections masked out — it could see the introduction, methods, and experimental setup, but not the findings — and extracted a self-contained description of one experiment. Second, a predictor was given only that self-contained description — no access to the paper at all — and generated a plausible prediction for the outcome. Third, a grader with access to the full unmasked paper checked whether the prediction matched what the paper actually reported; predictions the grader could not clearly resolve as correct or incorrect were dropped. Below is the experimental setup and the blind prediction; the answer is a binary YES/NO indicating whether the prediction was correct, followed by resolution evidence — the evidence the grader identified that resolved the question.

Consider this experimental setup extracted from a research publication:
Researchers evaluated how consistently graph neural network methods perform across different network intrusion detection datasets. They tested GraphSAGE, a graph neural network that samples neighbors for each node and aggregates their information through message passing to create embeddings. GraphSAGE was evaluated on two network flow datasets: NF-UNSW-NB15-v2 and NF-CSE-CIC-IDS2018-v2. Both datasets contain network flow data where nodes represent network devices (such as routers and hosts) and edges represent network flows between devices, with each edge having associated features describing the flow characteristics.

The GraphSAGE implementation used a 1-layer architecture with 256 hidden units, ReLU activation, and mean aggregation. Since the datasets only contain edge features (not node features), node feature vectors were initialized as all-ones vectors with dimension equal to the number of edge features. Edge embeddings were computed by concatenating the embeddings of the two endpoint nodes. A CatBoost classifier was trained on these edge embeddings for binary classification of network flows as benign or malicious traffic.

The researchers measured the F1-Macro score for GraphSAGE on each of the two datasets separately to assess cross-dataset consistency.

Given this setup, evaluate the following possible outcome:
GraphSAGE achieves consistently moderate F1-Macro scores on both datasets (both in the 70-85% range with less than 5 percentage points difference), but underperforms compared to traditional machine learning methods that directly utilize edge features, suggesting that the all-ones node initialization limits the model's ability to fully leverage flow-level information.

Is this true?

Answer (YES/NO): NO